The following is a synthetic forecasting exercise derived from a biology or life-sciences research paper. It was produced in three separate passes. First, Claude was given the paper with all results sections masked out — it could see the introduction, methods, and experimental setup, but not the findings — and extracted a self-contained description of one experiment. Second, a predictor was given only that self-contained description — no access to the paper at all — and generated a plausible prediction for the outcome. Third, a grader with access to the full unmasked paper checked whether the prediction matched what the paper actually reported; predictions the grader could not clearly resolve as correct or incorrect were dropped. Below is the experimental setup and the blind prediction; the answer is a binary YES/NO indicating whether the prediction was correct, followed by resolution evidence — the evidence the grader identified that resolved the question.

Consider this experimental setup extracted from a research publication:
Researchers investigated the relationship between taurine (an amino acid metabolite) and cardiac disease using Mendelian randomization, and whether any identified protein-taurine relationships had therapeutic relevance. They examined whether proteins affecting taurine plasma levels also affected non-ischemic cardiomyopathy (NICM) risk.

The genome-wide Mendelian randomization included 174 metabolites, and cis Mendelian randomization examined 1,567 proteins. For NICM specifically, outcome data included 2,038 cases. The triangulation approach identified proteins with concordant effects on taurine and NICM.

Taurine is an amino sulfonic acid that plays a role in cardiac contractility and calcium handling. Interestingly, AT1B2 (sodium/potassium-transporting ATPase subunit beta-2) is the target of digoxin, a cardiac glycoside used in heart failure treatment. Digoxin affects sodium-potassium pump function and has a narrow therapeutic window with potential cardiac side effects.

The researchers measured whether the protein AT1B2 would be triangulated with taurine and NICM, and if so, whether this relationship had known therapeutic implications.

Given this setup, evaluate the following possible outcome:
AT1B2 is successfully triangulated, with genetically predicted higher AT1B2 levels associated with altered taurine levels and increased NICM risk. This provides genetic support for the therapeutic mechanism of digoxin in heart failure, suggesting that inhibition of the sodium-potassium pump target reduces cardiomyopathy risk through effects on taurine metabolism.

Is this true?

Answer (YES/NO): YES